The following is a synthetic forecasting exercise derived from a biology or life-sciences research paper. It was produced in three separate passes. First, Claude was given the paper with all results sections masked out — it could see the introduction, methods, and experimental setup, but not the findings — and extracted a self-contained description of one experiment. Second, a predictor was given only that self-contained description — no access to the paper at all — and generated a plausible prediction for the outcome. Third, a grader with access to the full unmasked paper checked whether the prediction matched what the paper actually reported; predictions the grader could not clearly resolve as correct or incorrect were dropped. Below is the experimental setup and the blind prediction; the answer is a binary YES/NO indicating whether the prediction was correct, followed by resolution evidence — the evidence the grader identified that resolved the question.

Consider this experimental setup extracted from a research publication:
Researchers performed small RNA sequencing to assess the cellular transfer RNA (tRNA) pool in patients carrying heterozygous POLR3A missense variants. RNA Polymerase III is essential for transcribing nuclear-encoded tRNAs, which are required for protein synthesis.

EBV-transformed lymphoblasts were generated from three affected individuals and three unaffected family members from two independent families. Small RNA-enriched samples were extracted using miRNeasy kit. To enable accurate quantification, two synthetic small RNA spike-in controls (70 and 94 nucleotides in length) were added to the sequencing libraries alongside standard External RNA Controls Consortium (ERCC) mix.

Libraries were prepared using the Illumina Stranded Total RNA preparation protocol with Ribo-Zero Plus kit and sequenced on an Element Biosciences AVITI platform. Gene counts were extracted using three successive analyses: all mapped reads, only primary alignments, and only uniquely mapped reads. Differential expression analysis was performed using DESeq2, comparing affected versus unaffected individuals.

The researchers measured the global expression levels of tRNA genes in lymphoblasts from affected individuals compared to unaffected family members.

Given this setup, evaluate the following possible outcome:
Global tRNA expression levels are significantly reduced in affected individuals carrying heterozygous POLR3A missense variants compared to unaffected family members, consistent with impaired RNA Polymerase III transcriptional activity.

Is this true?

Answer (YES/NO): YES